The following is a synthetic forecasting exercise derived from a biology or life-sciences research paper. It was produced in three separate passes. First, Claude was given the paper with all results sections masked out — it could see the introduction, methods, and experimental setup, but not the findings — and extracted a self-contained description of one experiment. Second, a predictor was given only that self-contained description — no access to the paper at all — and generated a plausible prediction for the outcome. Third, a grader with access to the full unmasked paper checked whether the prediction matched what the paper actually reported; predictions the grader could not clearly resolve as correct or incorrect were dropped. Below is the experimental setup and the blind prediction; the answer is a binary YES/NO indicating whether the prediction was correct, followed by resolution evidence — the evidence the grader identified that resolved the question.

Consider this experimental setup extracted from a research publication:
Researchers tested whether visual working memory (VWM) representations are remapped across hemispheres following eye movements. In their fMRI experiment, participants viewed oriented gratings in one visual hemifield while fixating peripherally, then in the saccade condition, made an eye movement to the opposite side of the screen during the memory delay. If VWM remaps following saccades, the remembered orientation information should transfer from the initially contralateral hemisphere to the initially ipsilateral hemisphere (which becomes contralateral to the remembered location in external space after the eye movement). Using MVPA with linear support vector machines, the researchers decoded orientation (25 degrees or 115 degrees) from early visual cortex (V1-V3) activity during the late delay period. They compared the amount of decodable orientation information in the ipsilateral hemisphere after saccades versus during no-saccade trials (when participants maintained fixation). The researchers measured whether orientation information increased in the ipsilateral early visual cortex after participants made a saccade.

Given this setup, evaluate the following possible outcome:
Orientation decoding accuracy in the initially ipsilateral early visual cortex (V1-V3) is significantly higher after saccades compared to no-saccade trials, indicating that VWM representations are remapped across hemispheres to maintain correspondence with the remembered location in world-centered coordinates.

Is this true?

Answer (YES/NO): NO